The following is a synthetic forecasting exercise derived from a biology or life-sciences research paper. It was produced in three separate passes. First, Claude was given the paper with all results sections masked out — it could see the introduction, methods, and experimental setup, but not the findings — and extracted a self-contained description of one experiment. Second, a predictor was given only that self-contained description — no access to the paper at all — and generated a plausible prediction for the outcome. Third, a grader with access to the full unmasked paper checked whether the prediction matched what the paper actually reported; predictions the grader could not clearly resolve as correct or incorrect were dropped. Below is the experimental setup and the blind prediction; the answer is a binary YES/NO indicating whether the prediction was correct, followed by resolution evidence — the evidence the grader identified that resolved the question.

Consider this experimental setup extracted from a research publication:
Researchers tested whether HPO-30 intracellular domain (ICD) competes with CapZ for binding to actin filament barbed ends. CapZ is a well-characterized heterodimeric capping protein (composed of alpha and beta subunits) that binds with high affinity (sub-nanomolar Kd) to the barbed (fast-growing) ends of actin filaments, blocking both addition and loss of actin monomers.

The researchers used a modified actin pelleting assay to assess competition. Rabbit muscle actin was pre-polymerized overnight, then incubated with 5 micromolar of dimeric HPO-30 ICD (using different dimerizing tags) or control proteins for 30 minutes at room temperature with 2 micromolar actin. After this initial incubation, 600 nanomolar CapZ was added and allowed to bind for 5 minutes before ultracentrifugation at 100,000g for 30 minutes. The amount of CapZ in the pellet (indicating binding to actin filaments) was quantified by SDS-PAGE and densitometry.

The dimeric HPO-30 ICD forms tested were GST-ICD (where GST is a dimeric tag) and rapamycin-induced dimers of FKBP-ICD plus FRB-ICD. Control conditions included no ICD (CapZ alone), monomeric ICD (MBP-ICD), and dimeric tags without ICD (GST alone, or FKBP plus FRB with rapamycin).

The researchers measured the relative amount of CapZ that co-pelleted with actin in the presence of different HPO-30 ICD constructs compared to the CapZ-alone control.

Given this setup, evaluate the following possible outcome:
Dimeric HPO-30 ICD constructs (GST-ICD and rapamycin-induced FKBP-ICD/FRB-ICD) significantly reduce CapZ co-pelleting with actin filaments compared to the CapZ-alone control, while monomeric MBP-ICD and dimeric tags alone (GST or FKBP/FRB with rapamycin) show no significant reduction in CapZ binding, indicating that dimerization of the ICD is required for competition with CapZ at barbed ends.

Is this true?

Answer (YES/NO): YES